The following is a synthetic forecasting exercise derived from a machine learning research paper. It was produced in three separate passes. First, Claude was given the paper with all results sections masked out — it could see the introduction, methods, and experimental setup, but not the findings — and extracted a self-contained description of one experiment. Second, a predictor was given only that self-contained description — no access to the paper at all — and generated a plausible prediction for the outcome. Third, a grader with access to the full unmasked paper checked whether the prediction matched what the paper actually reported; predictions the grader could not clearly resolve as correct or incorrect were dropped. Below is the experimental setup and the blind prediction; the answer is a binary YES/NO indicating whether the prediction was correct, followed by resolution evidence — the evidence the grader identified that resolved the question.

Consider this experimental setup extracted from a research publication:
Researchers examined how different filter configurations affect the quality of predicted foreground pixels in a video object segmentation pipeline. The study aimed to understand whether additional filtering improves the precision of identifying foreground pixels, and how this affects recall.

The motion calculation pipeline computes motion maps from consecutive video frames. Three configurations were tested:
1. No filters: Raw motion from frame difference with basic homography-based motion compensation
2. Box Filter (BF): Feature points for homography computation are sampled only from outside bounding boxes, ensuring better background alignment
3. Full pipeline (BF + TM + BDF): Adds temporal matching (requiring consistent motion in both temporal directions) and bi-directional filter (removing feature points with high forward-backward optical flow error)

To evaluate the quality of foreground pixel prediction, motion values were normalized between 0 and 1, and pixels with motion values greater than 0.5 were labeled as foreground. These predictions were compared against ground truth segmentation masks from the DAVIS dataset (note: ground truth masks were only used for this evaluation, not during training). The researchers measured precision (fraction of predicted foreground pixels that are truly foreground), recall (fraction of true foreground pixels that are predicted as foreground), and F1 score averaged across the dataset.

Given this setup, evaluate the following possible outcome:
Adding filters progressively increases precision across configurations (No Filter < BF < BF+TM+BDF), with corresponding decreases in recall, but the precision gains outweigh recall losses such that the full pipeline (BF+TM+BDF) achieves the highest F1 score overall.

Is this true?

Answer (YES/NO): NO